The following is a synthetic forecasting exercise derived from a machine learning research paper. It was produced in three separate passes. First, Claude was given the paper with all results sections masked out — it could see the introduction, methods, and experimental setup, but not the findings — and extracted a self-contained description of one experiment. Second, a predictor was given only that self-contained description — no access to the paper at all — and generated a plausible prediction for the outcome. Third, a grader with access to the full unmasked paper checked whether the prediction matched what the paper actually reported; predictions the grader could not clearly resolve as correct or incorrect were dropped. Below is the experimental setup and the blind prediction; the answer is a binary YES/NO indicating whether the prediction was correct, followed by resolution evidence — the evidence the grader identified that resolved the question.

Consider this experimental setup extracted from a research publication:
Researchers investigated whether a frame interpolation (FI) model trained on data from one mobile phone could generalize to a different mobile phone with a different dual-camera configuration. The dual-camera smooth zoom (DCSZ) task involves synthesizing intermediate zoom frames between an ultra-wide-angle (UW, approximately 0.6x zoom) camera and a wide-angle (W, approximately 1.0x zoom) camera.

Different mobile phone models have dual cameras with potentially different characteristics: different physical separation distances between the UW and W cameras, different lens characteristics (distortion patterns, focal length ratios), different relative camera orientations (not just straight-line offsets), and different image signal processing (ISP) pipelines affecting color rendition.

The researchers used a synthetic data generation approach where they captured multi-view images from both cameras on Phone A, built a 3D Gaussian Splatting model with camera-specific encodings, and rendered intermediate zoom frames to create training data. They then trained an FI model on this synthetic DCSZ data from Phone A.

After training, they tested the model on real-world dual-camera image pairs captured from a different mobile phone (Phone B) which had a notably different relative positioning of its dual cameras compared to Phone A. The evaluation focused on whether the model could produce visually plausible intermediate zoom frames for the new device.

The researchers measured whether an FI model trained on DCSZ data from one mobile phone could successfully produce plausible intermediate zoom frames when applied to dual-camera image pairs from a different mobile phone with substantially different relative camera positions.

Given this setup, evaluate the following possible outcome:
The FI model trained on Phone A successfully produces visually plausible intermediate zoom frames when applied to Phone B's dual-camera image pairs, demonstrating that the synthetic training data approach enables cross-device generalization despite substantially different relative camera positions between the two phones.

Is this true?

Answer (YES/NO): NO